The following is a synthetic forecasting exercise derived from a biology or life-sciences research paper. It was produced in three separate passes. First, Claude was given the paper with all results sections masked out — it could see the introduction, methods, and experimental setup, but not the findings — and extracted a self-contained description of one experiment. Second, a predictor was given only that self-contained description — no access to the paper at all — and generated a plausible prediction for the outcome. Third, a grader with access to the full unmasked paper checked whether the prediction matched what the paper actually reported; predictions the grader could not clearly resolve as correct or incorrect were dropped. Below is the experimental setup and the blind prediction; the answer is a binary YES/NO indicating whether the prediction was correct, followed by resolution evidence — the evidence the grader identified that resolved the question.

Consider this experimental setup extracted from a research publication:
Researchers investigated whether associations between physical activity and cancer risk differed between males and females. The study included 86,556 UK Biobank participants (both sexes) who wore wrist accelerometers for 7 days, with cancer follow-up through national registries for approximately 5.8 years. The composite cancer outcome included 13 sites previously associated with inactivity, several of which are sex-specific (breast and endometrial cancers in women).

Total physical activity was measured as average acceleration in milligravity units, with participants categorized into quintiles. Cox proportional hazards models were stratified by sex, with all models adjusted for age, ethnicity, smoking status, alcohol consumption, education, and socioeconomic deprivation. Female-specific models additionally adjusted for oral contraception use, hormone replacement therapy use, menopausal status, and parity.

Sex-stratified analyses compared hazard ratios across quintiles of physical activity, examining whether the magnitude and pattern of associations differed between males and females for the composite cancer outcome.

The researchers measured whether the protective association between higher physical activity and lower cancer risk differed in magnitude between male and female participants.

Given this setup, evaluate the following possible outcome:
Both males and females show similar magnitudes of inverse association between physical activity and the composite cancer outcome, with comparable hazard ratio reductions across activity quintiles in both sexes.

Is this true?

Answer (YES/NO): YES